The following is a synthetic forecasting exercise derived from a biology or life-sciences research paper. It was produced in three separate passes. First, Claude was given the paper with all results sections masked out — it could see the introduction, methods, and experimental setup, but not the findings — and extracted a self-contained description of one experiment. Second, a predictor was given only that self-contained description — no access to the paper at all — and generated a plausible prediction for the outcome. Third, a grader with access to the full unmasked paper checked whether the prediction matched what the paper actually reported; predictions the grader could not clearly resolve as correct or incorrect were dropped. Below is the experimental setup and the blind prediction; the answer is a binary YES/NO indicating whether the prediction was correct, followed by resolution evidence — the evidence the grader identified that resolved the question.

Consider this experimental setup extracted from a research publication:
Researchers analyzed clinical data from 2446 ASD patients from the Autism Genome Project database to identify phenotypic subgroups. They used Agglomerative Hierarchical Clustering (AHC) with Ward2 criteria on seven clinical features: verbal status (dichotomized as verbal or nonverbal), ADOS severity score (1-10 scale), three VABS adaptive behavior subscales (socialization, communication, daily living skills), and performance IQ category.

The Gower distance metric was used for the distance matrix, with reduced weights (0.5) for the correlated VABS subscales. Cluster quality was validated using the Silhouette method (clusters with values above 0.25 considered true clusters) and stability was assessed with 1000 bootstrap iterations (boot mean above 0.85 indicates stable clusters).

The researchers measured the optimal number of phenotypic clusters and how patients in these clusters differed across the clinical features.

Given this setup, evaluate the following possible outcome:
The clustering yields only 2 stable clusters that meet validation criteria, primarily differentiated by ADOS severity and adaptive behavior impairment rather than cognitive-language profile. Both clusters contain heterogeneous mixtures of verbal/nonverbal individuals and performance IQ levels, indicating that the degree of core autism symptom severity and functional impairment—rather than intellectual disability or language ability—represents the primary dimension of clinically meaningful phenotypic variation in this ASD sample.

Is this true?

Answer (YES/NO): NO